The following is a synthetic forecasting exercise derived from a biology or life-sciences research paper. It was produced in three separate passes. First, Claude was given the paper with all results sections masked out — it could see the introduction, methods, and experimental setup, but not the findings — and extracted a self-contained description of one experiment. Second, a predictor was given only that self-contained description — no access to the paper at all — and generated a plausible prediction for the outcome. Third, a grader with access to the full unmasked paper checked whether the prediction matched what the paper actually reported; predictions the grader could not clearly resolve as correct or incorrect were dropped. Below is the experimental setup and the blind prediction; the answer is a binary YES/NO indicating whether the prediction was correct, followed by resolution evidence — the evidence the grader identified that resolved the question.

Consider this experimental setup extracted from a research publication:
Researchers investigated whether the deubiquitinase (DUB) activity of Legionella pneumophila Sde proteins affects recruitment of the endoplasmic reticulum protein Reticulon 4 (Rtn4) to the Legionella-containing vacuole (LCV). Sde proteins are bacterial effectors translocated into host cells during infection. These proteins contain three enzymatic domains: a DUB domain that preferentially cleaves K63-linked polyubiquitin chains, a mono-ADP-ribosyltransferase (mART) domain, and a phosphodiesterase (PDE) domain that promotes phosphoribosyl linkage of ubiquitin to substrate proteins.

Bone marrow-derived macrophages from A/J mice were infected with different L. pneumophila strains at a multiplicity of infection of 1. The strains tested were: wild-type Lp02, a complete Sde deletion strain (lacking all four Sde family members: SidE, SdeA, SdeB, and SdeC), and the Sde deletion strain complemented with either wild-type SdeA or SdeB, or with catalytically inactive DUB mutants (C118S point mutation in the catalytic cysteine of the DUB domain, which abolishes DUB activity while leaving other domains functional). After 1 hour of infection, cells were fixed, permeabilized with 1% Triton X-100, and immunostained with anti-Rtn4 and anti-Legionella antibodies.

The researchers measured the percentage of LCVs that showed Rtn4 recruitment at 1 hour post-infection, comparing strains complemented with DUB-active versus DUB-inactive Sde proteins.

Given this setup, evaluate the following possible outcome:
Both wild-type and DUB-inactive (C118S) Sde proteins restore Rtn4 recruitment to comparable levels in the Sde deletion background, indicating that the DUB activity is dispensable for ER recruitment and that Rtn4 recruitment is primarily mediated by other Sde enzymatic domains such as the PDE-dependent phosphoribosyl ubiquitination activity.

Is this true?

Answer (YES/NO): NO